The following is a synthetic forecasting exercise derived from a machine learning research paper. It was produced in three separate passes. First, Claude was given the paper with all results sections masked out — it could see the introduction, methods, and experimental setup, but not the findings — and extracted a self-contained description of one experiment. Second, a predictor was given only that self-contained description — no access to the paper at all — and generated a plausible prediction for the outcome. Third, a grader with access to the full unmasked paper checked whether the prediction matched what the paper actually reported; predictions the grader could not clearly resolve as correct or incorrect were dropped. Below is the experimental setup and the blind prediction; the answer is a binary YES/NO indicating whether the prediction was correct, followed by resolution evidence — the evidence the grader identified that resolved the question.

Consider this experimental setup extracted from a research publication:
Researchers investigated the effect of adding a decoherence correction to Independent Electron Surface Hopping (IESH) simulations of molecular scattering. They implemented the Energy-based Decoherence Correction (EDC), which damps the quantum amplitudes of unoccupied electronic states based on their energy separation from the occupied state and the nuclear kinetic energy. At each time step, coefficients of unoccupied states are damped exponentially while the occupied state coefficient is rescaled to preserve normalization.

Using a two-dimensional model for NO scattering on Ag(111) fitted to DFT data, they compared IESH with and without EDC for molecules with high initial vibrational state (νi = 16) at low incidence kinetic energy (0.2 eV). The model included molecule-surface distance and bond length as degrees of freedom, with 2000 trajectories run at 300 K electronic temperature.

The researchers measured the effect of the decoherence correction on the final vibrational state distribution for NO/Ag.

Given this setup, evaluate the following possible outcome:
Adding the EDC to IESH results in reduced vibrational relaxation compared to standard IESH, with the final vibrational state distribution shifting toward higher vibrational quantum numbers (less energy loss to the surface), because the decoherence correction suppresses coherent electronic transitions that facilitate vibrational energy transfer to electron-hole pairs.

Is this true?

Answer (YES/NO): NO